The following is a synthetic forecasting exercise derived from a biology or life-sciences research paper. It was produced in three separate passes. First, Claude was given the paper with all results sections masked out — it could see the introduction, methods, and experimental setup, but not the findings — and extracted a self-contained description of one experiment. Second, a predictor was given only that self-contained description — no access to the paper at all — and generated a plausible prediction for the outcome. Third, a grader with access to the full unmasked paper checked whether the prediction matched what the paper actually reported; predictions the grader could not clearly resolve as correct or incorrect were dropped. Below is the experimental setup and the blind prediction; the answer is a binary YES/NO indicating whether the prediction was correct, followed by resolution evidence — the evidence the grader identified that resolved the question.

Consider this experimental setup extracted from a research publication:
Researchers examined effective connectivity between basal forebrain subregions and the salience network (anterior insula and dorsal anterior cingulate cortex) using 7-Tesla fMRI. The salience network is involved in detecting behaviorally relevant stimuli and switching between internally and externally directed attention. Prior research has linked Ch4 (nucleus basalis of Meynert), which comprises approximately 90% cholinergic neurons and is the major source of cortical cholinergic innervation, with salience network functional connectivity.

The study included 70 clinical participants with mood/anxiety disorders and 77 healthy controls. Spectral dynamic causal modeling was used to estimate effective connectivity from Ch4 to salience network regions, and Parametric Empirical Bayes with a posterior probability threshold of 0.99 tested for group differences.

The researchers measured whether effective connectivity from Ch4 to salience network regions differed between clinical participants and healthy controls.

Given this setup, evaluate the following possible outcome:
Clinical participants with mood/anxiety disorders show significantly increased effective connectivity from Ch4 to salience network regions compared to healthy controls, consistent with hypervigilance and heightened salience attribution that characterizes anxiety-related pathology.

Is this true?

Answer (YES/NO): NO